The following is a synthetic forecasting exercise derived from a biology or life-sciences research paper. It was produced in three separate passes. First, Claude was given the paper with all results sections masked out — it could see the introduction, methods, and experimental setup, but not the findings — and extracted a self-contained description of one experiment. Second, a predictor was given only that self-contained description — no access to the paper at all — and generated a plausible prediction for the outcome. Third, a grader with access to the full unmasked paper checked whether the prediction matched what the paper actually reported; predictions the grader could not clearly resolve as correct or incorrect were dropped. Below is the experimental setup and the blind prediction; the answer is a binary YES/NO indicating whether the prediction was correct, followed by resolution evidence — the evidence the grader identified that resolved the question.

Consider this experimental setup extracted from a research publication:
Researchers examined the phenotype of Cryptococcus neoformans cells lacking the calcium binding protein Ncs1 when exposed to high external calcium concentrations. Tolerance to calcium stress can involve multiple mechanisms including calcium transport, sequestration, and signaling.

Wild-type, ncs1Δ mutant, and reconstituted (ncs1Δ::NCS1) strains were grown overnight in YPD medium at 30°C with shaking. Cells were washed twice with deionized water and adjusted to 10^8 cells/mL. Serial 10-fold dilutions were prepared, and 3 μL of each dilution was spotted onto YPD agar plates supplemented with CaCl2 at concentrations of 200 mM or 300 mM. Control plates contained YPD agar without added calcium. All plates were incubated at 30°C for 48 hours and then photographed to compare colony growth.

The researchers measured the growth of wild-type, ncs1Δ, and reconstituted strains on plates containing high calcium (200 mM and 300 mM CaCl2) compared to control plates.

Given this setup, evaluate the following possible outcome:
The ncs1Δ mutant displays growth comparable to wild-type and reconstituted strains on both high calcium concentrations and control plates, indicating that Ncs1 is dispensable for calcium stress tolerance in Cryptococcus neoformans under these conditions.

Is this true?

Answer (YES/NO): NO